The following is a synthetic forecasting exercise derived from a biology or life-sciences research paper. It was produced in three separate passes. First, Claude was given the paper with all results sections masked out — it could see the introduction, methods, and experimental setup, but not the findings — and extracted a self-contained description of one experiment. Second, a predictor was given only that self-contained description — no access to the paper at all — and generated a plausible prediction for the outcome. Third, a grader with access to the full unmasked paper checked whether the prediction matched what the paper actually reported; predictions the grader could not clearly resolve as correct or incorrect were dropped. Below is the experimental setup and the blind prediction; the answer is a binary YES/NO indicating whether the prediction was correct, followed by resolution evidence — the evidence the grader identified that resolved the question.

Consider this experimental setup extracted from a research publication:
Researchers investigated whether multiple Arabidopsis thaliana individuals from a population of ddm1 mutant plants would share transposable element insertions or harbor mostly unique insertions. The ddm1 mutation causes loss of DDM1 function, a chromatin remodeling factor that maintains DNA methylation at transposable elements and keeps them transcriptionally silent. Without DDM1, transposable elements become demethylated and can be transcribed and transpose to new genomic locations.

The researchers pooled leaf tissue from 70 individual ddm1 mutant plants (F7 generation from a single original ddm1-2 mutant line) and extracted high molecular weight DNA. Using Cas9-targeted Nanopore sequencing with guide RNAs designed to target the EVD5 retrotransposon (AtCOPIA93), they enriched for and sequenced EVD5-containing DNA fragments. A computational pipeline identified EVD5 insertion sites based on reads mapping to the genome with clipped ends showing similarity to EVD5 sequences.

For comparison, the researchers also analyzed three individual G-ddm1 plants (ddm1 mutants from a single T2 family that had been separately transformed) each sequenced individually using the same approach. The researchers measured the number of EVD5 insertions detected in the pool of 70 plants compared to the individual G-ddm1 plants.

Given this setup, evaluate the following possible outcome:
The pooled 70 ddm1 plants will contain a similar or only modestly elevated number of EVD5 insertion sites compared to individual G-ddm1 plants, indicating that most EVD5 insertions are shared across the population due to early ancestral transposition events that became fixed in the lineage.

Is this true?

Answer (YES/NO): NO